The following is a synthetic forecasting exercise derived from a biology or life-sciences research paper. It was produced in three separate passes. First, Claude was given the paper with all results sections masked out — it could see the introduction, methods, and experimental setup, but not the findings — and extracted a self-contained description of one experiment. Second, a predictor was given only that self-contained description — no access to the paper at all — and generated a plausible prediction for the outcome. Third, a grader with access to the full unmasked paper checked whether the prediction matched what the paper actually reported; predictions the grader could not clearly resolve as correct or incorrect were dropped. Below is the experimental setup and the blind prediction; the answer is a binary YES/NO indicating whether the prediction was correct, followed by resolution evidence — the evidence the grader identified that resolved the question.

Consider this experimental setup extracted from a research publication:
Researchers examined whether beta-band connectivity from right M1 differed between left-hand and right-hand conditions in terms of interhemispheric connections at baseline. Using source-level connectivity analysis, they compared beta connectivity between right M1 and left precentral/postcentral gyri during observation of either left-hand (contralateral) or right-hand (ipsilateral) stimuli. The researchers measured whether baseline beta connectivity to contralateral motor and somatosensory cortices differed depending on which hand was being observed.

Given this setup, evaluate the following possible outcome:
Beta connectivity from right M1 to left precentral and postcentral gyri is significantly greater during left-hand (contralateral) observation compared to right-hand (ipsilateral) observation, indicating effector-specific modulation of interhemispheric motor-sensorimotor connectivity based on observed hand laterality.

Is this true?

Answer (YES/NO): YES